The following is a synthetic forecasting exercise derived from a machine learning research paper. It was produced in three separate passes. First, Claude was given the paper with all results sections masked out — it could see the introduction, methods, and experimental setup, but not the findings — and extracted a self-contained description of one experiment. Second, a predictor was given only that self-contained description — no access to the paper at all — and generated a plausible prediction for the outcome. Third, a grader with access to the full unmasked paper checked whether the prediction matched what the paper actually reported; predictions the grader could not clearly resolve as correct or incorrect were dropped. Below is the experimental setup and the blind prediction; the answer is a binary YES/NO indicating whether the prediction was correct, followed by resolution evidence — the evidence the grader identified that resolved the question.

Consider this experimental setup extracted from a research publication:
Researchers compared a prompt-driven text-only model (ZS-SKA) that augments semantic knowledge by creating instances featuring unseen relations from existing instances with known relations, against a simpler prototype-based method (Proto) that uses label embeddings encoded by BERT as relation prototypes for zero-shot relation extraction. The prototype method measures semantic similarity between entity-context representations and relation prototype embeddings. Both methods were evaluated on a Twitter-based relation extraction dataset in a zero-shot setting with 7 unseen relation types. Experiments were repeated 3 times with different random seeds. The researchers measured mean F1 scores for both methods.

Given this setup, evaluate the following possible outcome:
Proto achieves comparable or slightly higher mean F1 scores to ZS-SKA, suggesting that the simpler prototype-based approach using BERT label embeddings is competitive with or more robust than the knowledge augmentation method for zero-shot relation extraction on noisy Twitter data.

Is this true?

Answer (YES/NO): YES